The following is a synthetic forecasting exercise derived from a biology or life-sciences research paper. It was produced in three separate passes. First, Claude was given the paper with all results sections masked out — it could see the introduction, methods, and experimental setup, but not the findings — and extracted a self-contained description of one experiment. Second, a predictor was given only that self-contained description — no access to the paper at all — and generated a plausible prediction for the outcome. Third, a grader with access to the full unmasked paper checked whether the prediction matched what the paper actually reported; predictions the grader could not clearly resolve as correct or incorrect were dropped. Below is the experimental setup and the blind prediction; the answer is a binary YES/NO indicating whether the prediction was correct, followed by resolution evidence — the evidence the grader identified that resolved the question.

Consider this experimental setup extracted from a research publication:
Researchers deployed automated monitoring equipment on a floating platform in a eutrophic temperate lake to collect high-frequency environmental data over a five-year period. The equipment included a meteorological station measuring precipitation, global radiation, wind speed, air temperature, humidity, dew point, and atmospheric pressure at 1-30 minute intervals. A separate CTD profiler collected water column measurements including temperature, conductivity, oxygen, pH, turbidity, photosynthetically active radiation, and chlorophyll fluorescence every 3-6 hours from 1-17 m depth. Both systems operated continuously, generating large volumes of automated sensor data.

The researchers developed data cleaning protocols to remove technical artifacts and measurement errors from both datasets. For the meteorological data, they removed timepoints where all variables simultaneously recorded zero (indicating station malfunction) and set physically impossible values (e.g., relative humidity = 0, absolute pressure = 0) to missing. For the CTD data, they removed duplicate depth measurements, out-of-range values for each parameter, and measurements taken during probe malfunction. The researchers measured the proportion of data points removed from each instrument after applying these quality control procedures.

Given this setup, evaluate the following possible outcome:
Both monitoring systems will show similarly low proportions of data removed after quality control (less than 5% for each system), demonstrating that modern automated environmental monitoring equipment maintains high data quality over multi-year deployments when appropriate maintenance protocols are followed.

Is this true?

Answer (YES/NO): NO